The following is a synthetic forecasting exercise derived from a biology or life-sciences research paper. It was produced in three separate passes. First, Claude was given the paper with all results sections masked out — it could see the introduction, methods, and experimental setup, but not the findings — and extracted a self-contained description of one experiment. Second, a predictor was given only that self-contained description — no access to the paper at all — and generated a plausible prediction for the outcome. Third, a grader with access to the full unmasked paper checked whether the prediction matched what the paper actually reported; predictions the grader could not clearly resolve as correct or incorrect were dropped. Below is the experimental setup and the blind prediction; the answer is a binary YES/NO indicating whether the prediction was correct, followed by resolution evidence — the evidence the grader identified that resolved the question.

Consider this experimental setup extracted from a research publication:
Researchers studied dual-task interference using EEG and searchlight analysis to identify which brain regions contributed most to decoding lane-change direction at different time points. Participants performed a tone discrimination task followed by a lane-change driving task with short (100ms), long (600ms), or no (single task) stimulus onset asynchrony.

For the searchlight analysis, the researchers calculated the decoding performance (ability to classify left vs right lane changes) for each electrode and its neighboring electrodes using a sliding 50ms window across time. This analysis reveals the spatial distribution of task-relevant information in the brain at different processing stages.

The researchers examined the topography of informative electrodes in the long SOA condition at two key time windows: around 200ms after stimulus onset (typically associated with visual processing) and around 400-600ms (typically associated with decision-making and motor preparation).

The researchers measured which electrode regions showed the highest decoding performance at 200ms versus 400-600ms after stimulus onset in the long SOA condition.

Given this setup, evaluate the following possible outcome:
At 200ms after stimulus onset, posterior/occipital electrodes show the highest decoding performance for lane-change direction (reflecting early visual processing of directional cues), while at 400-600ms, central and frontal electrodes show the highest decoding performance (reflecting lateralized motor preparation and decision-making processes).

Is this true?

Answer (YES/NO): NO